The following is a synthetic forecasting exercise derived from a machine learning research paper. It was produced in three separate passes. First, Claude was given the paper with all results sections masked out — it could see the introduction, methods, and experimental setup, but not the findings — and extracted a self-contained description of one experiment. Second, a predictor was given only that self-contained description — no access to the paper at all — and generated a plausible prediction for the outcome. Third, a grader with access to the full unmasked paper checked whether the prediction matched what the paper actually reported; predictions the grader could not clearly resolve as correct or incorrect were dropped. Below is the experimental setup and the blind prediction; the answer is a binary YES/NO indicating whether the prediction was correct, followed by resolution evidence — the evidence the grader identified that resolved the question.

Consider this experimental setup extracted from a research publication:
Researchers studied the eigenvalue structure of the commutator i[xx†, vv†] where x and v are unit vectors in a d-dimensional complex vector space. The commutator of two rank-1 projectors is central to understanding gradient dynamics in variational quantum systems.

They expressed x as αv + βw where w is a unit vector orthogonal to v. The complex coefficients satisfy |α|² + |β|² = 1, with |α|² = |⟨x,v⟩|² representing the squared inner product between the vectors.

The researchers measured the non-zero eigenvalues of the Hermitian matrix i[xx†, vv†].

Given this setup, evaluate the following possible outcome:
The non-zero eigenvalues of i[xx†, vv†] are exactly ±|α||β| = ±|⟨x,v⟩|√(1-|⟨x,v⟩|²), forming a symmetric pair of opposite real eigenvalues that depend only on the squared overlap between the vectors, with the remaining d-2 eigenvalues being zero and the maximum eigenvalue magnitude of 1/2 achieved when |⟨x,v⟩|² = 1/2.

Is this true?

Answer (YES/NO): YES